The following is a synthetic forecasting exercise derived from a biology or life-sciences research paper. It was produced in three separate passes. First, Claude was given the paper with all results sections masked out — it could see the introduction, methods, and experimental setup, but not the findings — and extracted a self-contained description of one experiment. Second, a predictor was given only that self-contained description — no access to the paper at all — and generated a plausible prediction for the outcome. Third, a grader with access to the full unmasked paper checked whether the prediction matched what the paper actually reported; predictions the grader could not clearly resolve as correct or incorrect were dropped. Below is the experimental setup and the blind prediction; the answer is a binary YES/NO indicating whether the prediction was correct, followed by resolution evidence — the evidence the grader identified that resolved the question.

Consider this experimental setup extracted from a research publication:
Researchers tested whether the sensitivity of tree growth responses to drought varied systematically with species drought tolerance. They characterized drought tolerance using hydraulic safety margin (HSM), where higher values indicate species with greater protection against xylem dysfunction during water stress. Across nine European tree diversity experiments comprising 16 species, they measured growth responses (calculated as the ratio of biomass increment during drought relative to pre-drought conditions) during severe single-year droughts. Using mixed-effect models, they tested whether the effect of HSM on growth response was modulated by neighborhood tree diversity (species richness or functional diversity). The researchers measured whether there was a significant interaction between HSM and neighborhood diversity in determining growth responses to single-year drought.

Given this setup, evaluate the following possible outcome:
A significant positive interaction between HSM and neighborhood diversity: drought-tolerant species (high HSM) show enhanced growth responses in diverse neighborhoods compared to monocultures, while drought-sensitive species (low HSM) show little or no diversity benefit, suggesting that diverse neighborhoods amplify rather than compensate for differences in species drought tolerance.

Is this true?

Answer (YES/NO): NO